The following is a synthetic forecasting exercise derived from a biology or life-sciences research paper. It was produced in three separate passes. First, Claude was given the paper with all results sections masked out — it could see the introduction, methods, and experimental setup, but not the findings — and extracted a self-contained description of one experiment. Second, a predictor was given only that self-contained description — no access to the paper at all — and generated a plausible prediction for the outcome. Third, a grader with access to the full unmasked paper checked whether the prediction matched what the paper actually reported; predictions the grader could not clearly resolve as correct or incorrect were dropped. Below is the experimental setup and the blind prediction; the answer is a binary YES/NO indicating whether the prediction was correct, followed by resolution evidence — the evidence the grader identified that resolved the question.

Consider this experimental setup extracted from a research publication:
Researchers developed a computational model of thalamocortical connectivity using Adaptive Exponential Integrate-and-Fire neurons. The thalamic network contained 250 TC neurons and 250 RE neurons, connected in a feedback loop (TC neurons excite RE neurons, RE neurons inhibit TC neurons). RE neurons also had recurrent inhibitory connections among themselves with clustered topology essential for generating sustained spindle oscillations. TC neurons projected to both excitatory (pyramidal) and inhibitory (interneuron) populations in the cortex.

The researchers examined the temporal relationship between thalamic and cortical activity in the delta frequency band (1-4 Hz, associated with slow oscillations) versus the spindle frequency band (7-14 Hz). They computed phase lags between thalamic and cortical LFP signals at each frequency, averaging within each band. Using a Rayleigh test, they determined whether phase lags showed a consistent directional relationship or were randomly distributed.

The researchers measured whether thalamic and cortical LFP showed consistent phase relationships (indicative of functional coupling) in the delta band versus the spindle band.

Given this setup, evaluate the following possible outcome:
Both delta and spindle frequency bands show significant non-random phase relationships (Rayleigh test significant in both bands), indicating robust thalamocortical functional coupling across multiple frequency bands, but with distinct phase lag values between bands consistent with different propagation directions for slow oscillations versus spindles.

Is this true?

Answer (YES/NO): NO